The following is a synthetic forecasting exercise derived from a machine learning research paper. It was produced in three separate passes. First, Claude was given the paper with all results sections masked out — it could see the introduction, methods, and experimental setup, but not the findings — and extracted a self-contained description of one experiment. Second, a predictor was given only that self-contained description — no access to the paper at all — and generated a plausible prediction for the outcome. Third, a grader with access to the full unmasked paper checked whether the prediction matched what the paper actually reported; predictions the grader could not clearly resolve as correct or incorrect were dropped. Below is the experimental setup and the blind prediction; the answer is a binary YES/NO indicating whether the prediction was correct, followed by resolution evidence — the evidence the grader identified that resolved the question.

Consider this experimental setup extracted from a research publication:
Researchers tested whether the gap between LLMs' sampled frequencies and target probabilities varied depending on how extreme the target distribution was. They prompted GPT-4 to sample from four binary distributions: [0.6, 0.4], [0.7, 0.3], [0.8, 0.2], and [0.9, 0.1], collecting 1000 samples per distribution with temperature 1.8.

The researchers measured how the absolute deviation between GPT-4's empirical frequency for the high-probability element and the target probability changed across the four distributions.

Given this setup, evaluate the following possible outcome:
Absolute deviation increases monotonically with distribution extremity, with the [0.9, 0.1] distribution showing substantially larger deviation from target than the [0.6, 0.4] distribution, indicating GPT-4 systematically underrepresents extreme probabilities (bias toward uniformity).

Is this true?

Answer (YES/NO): NO